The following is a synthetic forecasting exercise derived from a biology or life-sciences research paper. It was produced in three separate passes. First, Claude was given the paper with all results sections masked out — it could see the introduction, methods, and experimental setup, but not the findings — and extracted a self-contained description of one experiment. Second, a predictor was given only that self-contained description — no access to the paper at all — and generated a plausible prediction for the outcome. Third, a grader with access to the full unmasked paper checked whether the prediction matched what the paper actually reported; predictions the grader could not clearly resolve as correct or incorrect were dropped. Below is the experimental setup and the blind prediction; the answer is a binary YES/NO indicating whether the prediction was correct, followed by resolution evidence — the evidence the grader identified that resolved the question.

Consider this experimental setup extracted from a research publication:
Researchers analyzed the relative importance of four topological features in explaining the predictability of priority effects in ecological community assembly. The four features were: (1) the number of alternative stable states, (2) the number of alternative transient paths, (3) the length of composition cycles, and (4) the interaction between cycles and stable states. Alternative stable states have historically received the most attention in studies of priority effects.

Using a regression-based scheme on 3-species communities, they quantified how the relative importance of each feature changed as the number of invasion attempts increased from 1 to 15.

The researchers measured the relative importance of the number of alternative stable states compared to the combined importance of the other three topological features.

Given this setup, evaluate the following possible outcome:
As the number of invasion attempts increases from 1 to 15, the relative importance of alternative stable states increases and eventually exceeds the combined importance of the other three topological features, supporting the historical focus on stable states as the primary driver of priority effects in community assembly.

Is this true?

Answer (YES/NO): NO